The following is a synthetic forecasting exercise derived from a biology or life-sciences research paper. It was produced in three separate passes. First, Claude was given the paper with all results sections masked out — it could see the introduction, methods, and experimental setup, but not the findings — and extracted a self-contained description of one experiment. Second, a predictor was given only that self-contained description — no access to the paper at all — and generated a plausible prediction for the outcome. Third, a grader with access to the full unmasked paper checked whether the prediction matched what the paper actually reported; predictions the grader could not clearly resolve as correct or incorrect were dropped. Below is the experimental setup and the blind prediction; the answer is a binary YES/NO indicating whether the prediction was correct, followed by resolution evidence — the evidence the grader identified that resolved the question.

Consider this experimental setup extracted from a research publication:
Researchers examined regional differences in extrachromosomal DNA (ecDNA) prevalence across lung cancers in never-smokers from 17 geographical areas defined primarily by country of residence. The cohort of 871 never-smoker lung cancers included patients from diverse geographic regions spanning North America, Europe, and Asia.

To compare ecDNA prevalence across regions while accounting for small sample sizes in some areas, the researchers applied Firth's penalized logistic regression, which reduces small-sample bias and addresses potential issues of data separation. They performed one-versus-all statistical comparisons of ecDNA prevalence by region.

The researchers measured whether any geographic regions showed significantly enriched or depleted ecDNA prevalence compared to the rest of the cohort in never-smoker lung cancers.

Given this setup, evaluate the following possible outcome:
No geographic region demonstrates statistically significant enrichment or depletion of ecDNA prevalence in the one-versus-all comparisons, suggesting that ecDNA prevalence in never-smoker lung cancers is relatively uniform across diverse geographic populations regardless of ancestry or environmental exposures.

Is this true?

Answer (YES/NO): YES